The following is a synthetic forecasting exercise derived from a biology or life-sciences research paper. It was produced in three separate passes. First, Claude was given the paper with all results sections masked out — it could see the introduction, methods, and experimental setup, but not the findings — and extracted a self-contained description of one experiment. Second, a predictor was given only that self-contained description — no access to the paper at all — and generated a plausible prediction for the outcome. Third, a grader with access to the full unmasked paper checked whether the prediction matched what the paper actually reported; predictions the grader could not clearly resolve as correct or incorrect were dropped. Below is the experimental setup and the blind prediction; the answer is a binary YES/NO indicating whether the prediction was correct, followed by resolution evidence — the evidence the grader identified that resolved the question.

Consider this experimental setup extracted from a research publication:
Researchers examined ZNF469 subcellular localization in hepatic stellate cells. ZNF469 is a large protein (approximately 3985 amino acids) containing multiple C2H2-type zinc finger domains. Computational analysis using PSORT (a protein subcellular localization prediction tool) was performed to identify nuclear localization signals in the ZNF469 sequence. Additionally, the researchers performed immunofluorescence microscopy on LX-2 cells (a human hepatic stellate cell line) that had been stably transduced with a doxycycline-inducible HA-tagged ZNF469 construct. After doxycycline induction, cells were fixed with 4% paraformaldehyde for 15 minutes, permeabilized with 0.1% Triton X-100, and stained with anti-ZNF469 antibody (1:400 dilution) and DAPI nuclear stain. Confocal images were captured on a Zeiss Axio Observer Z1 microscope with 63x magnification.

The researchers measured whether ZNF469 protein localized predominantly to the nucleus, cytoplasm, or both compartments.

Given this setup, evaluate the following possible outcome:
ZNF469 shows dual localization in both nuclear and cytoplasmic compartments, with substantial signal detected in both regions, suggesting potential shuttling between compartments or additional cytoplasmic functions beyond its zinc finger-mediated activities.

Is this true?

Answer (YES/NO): NO